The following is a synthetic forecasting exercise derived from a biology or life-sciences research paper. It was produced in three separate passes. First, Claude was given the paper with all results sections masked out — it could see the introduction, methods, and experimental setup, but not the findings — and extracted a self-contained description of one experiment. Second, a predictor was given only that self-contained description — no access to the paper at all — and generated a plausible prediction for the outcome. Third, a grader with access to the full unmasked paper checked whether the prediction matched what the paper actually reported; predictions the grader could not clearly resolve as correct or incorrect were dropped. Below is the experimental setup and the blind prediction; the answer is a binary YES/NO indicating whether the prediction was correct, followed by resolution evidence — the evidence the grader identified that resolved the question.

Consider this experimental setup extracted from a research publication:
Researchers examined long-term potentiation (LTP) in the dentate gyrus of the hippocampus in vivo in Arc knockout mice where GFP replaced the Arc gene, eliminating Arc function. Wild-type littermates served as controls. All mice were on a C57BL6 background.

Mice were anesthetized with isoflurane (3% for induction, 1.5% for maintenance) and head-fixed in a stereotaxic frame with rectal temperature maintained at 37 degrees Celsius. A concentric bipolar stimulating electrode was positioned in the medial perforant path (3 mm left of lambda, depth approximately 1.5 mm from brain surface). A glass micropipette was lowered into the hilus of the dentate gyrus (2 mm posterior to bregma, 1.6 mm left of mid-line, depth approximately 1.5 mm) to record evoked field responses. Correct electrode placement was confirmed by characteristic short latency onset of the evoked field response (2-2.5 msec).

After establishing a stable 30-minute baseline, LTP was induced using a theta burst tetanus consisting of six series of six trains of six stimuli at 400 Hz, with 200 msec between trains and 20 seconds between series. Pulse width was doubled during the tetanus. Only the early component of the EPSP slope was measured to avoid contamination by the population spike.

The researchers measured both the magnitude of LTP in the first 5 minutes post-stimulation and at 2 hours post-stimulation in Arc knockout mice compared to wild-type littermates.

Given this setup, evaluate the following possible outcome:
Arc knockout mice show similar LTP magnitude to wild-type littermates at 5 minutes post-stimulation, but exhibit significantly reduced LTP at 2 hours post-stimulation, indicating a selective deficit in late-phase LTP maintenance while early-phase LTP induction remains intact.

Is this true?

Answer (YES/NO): NO